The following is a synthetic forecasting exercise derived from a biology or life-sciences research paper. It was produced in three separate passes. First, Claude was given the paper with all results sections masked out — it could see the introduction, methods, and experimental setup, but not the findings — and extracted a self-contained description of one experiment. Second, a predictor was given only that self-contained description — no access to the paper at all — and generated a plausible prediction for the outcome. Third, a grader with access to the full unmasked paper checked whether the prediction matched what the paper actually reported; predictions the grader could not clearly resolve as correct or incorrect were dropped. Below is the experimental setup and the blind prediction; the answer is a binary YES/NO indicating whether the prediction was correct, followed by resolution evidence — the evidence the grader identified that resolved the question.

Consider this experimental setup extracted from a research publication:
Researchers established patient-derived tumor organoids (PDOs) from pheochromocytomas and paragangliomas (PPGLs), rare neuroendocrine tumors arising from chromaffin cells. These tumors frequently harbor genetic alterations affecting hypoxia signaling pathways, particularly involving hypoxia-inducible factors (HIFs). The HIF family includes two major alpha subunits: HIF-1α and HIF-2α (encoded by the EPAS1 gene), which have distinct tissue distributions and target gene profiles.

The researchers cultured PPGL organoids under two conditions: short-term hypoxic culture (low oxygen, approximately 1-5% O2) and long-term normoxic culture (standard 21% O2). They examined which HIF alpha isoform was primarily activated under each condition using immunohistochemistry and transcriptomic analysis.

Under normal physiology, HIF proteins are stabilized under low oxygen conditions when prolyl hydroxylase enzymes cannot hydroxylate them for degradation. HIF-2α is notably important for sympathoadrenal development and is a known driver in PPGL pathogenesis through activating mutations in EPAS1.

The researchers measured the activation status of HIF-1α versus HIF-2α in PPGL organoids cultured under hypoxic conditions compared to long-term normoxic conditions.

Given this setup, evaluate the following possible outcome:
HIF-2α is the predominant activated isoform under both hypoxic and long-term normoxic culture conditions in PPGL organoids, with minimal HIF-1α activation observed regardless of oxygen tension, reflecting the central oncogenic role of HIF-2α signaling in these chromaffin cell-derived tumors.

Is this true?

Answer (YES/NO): NO